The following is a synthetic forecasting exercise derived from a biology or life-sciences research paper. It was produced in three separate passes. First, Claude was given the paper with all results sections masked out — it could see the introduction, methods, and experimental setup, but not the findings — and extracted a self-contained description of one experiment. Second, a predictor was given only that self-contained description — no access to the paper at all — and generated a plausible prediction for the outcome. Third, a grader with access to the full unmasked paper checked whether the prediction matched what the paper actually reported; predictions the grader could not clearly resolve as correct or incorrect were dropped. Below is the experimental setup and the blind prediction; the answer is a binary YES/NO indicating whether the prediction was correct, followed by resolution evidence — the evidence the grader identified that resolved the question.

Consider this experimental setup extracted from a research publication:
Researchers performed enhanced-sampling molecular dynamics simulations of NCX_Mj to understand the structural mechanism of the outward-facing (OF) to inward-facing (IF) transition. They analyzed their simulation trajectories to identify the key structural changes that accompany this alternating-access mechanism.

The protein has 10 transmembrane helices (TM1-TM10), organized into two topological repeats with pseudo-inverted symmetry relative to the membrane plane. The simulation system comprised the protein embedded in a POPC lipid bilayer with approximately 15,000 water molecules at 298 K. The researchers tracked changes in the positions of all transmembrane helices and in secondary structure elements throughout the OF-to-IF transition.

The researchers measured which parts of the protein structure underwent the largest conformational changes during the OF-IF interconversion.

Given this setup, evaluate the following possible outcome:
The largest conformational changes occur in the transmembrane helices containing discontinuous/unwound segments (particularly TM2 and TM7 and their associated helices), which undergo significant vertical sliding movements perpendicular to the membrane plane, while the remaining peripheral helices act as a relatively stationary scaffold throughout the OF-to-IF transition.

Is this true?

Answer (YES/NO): NO